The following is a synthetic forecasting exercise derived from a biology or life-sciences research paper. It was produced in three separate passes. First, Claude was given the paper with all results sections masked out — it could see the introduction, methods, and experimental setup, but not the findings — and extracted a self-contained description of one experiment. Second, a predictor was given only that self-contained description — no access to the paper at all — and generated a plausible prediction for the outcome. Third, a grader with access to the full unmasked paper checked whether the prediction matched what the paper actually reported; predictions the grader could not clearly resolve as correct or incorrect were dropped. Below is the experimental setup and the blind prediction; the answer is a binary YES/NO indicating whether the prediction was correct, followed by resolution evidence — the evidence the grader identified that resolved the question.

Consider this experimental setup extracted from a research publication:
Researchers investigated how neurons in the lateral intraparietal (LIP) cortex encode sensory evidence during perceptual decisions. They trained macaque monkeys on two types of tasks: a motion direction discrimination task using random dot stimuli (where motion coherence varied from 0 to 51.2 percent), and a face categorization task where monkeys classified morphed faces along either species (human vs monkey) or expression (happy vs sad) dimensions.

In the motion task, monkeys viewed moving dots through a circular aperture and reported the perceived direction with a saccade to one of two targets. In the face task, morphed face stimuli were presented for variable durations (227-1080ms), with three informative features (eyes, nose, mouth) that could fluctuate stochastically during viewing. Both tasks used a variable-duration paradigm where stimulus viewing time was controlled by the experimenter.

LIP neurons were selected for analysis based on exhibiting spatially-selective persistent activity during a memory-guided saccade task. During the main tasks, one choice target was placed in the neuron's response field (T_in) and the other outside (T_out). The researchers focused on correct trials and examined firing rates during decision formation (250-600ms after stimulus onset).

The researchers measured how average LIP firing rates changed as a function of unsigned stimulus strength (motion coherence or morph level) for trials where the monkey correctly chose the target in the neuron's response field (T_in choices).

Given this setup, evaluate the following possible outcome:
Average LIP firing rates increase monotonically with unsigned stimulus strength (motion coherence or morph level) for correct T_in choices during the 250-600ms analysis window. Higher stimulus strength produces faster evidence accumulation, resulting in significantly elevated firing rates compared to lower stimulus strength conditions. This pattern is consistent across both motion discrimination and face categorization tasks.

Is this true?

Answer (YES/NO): NO